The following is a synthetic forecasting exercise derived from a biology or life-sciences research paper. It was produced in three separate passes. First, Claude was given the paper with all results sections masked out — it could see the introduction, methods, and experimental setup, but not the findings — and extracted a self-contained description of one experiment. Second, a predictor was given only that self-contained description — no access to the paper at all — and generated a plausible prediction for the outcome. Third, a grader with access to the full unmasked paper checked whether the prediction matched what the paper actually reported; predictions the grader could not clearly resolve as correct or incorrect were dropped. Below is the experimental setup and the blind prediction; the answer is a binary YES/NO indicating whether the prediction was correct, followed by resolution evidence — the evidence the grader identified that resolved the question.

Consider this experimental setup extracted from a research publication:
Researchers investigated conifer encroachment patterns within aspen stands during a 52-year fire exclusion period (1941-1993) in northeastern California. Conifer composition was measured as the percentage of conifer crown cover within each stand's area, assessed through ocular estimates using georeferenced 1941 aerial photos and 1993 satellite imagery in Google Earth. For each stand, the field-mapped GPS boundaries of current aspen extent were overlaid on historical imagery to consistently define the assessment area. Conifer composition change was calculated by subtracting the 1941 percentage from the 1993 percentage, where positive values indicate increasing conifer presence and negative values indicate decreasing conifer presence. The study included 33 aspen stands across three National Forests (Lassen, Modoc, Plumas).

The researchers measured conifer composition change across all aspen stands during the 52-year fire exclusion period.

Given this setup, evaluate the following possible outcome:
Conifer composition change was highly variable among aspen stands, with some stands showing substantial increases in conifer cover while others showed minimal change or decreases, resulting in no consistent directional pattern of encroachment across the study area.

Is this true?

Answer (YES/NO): NO